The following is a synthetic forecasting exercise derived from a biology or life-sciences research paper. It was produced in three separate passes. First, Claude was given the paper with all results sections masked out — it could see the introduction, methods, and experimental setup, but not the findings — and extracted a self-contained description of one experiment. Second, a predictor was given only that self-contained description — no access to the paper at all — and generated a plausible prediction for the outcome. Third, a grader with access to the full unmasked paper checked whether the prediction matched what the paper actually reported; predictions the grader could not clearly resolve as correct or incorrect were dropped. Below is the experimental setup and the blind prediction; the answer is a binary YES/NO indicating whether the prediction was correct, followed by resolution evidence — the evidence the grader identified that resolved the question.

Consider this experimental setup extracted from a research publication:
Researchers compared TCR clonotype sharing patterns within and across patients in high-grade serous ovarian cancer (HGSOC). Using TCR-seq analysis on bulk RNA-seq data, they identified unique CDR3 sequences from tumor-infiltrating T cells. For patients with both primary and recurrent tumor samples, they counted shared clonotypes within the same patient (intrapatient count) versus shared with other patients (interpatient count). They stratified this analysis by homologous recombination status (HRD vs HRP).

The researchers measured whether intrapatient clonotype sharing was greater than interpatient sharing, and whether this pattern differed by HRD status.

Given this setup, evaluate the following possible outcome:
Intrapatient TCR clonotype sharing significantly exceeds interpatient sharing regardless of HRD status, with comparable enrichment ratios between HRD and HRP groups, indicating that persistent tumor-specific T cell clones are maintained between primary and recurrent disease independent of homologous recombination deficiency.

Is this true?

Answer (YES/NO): NO